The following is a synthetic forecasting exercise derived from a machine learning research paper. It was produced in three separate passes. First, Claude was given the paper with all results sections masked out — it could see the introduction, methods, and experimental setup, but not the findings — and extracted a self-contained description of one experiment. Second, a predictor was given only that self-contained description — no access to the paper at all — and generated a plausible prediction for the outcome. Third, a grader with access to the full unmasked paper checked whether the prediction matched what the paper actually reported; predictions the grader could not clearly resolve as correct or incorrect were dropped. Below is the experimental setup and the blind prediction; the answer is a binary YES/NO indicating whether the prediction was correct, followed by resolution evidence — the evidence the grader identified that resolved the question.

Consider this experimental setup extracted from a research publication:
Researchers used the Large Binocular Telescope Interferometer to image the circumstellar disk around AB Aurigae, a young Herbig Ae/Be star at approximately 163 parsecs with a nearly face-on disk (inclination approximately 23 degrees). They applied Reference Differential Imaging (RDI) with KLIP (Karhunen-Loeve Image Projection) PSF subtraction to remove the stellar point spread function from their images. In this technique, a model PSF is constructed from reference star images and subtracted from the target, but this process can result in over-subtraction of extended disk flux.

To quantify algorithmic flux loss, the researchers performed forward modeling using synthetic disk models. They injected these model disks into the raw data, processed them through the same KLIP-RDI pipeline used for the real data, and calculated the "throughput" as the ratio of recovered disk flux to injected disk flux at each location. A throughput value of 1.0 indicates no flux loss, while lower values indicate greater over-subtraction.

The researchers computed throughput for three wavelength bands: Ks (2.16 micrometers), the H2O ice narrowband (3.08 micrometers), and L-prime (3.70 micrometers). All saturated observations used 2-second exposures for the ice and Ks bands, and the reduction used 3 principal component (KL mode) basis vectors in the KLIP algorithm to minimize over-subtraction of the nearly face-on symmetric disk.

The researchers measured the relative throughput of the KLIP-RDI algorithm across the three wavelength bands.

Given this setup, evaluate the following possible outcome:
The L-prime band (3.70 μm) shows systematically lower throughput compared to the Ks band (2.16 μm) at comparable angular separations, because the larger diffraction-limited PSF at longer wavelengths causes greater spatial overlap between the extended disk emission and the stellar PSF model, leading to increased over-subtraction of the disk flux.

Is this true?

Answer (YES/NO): YES